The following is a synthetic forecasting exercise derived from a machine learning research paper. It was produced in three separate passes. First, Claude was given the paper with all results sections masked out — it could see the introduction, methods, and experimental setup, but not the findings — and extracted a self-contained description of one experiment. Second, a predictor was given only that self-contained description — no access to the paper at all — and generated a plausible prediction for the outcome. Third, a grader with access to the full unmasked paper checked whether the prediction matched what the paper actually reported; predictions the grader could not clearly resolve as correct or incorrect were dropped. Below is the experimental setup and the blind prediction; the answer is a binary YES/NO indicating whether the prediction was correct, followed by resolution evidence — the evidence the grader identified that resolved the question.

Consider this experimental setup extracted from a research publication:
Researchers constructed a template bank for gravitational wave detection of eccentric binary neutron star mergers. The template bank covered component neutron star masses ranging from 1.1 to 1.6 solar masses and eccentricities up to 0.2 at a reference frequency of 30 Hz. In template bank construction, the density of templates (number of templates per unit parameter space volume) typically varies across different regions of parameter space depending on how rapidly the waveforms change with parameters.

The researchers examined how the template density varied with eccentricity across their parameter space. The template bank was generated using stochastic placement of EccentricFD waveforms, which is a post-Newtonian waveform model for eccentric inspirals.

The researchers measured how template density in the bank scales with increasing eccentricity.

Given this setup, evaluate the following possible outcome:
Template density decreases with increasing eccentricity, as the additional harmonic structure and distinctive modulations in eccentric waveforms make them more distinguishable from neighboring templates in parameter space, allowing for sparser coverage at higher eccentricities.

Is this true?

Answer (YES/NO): NO